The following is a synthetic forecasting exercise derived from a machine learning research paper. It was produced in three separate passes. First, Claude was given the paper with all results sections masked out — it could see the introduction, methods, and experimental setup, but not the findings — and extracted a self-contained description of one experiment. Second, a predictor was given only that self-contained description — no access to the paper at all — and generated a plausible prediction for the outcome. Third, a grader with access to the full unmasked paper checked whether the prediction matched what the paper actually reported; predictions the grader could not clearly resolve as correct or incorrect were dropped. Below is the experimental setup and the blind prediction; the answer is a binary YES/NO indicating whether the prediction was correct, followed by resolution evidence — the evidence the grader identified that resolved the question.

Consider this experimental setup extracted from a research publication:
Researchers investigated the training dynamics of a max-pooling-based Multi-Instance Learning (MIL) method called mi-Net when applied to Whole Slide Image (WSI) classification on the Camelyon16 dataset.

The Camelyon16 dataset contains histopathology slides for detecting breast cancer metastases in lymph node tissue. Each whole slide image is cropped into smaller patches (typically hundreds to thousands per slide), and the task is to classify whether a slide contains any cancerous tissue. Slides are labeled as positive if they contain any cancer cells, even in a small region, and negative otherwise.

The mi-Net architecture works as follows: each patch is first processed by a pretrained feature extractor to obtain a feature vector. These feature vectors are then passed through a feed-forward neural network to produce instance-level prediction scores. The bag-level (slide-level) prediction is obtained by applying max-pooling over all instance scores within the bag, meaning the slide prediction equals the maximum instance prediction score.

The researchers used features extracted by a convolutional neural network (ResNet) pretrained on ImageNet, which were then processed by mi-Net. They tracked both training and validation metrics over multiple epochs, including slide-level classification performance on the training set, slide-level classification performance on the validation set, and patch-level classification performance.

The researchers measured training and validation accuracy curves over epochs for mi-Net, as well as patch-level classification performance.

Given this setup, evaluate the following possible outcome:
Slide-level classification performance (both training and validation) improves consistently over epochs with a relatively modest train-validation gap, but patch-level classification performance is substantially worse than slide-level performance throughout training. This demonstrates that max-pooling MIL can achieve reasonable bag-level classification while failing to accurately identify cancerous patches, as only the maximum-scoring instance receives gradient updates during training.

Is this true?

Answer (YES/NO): NO